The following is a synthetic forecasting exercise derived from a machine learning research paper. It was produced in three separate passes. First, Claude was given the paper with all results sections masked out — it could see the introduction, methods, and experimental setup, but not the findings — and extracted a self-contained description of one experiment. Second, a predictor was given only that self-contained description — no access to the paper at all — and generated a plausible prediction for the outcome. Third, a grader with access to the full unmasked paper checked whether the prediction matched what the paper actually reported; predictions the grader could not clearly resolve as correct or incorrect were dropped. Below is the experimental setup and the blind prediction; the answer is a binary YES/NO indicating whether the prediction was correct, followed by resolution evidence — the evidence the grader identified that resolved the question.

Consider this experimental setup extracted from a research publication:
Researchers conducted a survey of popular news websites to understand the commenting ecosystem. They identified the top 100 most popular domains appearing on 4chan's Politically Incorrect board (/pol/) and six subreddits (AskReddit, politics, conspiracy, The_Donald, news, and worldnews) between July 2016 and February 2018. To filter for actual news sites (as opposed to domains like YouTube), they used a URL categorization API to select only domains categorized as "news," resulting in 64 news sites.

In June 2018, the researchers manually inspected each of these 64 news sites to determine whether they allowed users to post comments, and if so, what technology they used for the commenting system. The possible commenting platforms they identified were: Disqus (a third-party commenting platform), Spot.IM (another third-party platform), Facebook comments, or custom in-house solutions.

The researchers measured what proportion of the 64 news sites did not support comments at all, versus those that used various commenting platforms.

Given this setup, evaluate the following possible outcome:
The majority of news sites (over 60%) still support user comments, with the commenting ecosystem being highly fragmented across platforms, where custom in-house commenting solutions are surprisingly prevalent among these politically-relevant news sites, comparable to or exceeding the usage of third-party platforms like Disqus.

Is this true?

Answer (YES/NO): NO